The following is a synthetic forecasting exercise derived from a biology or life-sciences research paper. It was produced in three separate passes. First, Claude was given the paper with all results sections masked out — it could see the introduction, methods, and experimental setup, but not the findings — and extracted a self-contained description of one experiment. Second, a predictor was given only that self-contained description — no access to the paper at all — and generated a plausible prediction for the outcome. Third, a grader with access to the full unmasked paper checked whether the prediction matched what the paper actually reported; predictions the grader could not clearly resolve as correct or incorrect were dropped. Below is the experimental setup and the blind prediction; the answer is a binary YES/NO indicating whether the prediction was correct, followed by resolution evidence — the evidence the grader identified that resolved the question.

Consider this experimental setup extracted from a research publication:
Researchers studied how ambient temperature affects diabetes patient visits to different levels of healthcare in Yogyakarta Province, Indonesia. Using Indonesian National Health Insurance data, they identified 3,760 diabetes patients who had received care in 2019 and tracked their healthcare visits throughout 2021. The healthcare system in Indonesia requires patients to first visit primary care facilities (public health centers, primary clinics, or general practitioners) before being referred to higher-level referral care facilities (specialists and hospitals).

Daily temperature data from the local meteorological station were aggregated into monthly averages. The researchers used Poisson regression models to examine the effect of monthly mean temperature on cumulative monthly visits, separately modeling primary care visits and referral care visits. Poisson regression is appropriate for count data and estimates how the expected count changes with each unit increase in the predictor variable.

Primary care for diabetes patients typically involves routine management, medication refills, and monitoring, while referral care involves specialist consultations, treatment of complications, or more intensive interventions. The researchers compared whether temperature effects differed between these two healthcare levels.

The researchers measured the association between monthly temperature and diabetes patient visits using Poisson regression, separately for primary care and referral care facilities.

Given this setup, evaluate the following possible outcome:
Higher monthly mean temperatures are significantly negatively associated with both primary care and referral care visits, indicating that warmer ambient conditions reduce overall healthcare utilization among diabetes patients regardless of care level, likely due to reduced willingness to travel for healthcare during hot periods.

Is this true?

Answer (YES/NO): NO